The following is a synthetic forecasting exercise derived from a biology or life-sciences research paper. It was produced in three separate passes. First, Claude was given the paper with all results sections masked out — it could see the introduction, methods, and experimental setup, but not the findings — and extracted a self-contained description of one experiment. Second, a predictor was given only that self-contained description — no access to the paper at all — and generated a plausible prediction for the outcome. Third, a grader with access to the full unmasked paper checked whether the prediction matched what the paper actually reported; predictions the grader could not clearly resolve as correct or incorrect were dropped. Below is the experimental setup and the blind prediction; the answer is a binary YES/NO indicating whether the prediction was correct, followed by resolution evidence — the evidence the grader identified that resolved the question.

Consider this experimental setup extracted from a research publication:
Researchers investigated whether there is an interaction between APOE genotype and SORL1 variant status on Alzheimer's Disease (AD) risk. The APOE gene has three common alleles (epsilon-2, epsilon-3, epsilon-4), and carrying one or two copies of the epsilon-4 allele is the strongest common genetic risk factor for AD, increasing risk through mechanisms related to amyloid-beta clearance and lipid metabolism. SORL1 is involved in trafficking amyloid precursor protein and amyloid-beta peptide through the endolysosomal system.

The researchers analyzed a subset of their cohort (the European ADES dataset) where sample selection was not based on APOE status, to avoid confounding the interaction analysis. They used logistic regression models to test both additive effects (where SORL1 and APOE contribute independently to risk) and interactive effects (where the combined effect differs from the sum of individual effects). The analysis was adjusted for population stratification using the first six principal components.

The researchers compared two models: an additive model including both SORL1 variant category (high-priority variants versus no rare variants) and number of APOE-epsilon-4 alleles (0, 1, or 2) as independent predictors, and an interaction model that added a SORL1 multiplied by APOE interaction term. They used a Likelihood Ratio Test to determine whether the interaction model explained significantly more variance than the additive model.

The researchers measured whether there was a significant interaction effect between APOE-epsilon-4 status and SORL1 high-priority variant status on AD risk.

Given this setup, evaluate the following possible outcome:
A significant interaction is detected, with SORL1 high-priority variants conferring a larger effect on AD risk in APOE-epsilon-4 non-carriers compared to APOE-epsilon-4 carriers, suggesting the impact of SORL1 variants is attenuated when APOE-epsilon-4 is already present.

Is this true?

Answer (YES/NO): NO